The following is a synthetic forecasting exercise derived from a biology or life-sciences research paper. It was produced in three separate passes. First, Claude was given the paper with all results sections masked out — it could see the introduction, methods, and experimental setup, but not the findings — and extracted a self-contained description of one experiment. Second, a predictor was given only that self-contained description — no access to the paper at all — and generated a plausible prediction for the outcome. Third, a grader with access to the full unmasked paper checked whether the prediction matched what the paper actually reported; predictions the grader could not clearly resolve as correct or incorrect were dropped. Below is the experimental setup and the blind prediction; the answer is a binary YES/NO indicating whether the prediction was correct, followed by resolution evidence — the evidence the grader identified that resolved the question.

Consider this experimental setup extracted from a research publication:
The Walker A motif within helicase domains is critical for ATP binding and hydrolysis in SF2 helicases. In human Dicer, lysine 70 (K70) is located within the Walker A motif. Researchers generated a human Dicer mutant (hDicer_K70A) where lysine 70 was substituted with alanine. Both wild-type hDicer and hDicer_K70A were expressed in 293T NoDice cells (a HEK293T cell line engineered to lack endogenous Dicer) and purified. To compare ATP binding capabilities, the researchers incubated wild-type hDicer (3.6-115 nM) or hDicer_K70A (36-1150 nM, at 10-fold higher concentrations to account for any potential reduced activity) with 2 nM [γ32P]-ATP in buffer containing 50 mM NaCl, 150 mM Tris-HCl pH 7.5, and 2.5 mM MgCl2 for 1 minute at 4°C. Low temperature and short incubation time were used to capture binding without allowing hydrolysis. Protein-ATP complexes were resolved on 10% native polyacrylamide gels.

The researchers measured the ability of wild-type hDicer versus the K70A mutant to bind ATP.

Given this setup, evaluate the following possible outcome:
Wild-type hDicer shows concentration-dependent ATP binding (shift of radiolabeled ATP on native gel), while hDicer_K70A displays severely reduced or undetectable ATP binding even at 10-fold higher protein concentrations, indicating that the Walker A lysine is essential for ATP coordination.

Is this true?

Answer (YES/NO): NO